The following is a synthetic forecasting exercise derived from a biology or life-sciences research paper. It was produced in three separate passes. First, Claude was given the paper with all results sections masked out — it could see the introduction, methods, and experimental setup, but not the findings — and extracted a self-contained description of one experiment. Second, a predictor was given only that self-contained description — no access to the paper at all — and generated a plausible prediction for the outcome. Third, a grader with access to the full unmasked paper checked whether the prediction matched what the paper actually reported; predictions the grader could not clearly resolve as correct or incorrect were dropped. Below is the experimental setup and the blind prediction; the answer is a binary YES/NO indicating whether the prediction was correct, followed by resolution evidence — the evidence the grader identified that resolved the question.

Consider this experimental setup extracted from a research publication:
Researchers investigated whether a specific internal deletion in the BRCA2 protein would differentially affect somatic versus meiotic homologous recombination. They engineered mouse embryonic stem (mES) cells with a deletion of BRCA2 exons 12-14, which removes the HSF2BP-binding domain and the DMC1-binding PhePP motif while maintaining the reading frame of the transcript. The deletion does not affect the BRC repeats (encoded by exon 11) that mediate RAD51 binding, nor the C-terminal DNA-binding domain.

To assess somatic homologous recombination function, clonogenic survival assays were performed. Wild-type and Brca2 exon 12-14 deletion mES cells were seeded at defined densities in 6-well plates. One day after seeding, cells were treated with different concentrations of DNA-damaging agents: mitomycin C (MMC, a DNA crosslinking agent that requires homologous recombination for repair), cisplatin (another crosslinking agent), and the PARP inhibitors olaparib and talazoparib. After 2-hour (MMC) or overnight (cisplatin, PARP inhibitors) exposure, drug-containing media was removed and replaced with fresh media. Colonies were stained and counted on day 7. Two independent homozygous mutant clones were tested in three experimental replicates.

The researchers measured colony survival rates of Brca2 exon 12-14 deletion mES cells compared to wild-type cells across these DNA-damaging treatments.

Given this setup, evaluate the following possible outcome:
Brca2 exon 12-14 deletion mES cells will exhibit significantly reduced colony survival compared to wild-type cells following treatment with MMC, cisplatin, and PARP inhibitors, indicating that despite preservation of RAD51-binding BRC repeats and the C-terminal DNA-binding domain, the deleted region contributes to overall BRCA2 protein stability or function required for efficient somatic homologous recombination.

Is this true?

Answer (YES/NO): NO